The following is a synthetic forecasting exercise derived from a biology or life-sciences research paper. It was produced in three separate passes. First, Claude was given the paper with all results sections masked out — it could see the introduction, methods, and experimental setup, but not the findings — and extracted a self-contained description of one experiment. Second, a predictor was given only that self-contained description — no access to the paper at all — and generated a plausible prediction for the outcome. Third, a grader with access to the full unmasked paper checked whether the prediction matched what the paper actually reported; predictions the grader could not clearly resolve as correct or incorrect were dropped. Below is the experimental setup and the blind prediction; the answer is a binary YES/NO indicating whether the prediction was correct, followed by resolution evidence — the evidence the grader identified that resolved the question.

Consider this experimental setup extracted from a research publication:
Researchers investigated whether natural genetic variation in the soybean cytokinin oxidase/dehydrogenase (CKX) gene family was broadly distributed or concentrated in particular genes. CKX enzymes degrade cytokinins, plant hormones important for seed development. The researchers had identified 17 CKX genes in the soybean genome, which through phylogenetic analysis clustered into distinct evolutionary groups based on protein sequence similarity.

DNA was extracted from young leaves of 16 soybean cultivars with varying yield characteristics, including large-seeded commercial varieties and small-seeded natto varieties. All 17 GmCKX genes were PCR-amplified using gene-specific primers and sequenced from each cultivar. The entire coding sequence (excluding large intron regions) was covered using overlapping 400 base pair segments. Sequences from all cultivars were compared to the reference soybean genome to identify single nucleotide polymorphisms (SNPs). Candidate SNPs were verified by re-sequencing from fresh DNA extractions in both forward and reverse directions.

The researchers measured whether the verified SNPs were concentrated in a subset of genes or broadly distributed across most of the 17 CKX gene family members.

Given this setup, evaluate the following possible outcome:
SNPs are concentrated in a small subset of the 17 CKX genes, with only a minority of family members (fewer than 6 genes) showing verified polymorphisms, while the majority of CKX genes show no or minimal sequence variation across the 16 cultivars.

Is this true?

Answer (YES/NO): YES